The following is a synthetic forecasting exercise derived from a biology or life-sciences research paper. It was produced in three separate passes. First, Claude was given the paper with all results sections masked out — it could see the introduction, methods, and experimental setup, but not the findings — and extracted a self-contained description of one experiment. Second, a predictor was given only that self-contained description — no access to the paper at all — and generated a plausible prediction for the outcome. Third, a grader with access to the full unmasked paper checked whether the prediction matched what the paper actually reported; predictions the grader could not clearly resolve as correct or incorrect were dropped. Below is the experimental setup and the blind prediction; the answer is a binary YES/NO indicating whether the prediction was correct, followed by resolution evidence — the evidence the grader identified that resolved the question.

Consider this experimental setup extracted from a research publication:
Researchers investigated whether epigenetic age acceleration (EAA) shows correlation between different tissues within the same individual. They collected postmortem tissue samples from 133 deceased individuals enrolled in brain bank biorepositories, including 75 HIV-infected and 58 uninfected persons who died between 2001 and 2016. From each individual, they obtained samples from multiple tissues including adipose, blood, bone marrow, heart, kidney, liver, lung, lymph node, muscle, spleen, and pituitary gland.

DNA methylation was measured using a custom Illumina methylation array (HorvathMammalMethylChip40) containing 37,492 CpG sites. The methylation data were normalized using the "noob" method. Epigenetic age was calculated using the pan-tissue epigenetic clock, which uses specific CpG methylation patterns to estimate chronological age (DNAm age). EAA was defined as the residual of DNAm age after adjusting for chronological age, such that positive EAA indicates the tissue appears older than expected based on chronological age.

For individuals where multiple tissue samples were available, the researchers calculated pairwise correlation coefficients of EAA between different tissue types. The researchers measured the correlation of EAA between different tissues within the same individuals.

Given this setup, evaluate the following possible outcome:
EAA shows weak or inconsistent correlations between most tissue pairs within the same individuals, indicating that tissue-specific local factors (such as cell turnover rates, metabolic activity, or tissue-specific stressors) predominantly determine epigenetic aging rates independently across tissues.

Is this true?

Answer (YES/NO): NO